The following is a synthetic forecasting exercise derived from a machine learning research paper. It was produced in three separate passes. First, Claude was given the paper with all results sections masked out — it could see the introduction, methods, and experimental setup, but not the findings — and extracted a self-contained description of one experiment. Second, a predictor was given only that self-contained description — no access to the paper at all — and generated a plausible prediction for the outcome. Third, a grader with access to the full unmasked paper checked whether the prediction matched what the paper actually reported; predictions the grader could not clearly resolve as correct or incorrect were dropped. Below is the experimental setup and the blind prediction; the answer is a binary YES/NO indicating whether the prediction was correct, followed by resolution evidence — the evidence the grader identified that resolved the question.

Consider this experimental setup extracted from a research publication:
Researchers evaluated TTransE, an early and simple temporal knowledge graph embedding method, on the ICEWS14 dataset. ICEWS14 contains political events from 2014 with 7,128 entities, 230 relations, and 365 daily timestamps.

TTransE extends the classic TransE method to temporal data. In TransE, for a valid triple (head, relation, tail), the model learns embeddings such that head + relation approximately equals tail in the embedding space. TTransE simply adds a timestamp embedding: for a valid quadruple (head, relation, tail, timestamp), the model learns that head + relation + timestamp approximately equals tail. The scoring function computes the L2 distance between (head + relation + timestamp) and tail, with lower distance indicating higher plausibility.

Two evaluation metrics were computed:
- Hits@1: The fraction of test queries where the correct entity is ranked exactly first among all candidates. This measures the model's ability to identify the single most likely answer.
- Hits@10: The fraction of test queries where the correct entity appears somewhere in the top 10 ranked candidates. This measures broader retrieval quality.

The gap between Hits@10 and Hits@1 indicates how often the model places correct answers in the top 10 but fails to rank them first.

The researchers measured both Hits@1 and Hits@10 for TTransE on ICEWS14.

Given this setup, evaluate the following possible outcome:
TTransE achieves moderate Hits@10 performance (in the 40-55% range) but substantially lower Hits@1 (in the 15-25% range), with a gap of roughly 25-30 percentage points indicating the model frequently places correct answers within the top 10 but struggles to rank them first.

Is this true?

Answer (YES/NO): NO